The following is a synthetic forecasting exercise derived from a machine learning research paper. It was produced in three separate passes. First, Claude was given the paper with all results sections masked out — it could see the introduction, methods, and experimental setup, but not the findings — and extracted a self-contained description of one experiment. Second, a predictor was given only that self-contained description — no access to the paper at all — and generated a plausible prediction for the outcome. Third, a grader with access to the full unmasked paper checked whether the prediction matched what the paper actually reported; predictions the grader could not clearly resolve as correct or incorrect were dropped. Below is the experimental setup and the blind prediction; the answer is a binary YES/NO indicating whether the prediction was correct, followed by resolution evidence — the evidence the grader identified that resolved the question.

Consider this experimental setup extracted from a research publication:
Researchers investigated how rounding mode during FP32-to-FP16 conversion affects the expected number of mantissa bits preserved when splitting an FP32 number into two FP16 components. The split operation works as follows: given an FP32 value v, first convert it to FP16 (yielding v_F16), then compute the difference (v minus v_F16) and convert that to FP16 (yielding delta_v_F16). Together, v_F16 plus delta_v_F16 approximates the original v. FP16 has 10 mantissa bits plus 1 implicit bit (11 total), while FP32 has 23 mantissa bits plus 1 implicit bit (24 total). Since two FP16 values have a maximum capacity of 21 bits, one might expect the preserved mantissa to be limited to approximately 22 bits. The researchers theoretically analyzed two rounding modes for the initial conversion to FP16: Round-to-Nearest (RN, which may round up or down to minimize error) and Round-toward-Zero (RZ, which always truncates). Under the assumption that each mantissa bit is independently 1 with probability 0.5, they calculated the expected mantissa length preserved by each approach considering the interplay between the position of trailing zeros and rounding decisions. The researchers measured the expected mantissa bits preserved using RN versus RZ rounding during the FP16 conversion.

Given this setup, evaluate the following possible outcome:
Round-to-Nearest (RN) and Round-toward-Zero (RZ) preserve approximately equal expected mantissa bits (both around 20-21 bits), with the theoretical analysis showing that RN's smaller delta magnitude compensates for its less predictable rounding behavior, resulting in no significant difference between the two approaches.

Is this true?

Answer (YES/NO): NO